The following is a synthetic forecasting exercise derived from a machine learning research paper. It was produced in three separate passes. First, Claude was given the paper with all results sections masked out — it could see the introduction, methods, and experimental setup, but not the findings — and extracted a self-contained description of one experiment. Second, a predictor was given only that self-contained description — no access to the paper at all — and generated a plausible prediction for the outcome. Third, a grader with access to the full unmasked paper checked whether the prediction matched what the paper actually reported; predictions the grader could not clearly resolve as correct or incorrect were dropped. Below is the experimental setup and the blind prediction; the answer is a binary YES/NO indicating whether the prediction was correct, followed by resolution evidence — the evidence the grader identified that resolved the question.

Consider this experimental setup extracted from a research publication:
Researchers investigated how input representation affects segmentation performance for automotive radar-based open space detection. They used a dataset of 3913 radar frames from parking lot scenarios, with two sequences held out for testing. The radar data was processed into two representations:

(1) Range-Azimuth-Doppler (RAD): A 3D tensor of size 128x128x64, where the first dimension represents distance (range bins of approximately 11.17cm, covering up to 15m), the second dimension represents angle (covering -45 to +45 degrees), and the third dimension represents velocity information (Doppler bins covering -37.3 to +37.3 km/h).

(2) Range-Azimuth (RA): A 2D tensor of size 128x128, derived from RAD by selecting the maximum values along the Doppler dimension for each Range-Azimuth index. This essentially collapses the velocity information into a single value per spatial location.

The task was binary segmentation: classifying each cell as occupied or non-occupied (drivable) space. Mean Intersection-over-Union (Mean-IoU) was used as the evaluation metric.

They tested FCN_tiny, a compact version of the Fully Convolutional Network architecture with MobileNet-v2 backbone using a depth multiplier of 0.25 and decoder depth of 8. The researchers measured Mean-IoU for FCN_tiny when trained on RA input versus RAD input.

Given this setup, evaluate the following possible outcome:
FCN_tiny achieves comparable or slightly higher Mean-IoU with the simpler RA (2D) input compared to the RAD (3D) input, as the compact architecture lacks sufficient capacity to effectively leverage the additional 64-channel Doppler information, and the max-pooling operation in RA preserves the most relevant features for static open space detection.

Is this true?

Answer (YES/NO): YES